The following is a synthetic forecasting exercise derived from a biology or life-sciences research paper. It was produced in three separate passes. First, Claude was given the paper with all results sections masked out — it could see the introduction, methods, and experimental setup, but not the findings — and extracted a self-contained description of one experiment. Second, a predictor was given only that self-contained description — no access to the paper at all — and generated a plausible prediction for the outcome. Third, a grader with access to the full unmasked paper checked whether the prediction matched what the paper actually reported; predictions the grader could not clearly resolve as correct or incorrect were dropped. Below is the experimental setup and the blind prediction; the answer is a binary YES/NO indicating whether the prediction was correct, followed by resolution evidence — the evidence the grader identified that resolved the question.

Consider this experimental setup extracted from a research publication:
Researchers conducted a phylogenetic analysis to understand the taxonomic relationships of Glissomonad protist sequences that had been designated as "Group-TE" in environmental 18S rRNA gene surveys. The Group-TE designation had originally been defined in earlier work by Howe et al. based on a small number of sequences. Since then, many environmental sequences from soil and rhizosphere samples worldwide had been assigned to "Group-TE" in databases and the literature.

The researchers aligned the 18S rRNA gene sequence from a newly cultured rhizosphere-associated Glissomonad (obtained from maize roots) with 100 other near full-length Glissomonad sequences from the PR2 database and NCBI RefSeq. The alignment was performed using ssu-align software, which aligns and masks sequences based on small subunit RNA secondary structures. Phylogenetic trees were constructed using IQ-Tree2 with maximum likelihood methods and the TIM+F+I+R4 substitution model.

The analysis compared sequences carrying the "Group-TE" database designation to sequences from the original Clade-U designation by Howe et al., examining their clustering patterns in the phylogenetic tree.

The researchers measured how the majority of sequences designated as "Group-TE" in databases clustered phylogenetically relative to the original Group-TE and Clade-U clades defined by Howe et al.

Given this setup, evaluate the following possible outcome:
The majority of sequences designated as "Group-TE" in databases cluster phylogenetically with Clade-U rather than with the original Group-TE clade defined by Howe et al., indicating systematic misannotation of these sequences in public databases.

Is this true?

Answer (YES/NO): YES